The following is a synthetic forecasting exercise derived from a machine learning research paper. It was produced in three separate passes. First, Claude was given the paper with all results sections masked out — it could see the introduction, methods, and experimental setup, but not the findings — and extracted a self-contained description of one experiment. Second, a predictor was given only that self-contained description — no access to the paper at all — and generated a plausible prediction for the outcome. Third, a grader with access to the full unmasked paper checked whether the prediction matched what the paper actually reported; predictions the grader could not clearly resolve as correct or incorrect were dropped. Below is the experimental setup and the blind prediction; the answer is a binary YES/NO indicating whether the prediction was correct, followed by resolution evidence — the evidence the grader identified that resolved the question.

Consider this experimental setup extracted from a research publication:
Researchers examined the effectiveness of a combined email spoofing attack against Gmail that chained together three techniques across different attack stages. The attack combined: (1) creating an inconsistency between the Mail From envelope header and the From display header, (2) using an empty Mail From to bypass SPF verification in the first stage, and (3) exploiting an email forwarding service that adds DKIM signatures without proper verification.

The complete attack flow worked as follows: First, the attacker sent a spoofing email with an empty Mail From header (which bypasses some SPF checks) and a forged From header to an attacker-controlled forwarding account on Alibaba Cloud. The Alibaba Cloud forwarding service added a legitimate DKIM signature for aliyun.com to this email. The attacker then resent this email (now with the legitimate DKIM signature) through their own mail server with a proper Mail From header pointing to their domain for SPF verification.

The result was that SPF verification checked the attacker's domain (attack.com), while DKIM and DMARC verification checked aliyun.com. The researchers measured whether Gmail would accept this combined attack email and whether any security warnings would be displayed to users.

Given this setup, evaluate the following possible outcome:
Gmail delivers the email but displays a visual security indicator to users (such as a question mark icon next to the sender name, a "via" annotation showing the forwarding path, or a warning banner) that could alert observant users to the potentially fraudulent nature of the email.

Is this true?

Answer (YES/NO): NO